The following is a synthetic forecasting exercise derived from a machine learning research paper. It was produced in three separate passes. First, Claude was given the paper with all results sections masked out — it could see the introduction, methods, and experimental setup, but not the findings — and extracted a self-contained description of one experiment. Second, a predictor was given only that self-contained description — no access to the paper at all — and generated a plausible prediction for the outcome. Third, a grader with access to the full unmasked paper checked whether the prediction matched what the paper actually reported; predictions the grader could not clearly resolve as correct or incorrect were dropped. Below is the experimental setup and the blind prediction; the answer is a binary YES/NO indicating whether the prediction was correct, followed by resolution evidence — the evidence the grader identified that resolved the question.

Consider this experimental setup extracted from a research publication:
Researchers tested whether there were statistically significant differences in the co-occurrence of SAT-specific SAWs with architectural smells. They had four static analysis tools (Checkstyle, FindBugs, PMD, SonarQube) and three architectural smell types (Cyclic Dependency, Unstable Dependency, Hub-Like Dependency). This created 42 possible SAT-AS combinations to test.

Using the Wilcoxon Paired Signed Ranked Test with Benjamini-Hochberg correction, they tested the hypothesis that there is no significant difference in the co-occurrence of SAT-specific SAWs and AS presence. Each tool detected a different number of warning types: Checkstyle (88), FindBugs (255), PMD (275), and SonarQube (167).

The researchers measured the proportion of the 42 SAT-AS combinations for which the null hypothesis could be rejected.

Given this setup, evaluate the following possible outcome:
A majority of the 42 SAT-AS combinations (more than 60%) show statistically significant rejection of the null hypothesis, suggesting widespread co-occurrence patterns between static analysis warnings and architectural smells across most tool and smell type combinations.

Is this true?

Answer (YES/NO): YES